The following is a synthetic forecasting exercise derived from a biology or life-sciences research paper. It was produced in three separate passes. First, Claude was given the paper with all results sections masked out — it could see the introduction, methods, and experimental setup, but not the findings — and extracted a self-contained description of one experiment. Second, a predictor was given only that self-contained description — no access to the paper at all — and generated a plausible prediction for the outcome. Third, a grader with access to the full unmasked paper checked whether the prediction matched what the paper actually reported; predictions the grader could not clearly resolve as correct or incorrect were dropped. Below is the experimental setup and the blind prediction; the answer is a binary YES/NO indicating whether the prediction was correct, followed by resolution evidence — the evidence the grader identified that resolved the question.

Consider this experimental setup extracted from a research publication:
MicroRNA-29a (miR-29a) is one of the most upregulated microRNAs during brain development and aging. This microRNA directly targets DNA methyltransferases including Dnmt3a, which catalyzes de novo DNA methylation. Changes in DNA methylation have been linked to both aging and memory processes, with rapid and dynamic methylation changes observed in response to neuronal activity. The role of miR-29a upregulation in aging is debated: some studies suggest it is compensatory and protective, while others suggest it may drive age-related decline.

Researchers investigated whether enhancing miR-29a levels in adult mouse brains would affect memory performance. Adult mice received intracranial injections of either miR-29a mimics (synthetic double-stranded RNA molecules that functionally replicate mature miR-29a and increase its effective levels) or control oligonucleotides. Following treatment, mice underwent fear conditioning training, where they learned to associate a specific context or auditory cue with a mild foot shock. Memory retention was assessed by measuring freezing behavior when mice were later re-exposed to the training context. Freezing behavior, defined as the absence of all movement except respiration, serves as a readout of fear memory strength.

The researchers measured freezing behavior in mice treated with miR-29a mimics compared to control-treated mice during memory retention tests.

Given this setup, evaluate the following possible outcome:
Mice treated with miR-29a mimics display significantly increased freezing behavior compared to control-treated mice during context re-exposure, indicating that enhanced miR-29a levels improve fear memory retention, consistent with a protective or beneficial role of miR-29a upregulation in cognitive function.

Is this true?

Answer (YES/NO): NO